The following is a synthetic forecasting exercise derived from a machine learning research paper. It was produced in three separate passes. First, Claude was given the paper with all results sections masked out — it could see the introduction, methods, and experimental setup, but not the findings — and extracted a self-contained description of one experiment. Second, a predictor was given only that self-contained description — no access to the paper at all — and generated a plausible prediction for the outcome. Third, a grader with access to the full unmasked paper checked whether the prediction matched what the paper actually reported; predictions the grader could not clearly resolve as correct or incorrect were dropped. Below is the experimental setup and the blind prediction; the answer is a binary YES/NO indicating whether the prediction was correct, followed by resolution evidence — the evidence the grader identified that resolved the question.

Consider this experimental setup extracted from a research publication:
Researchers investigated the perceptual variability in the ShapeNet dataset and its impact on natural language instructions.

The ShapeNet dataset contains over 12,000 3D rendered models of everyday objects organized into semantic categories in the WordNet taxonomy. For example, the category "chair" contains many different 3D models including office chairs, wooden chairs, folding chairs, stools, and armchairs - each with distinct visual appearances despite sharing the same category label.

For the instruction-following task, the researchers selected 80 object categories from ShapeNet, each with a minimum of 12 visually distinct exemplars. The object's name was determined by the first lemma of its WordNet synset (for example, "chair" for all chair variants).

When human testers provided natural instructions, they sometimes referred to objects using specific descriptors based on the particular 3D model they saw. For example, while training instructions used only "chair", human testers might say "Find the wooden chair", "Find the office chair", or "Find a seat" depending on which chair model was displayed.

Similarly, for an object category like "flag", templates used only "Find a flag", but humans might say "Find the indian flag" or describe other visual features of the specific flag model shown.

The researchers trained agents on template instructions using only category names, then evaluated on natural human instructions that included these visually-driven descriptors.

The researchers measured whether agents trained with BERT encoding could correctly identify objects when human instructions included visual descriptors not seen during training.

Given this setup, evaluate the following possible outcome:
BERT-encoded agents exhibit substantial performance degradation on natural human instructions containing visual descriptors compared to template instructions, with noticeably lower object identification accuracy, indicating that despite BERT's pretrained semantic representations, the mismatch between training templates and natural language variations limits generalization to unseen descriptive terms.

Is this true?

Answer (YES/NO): NO